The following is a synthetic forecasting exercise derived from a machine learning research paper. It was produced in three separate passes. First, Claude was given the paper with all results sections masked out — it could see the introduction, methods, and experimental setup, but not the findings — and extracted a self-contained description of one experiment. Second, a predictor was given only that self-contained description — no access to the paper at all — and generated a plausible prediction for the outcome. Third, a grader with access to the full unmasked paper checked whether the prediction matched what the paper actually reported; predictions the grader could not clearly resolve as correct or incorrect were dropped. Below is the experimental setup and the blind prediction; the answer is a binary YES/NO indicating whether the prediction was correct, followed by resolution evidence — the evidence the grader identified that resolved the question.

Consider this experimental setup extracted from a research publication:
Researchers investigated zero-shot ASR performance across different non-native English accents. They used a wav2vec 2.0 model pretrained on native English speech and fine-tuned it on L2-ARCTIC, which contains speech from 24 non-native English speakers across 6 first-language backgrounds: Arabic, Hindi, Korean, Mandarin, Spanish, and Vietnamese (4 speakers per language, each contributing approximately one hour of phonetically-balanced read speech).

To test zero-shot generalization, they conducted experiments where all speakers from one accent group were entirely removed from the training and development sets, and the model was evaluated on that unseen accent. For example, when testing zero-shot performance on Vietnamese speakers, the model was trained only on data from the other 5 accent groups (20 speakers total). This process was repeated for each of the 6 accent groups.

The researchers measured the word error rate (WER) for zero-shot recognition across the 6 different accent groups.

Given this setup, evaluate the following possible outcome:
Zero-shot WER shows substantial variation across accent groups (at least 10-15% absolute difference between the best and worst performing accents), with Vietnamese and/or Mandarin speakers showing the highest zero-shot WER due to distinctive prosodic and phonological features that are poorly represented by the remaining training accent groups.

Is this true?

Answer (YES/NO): YES